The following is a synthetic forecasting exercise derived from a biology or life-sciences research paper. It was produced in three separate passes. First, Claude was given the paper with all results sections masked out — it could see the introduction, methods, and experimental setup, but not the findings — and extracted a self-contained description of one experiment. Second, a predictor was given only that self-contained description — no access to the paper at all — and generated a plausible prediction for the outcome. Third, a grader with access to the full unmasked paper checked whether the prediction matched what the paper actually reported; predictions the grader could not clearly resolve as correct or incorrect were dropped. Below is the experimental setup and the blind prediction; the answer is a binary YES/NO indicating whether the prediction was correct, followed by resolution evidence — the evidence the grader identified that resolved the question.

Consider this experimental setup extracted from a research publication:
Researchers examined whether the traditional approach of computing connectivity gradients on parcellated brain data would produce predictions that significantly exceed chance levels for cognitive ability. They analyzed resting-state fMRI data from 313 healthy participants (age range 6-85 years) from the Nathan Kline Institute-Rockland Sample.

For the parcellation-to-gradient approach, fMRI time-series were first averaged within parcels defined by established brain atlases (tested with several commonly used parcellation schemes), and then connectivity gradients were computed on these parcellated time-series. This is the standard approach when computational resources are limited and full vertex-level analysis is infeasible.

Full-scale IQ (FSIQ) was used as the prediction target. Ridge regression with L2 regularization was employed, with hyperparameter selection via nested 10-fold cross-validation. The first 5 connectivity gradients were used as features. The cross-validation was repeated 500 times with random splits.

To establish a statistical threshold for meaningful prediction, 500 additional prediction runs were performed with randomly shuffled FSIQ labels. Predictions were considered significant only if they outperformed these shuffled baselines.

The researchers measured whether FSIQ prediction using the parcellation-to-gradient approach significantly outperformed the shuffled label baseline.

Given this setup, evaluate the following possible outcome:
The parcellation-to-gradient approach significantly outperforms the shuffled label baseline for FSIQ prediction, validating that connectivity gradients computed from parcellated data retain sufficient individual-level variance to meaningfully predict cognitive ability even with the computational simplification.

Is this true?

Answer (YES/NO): NO